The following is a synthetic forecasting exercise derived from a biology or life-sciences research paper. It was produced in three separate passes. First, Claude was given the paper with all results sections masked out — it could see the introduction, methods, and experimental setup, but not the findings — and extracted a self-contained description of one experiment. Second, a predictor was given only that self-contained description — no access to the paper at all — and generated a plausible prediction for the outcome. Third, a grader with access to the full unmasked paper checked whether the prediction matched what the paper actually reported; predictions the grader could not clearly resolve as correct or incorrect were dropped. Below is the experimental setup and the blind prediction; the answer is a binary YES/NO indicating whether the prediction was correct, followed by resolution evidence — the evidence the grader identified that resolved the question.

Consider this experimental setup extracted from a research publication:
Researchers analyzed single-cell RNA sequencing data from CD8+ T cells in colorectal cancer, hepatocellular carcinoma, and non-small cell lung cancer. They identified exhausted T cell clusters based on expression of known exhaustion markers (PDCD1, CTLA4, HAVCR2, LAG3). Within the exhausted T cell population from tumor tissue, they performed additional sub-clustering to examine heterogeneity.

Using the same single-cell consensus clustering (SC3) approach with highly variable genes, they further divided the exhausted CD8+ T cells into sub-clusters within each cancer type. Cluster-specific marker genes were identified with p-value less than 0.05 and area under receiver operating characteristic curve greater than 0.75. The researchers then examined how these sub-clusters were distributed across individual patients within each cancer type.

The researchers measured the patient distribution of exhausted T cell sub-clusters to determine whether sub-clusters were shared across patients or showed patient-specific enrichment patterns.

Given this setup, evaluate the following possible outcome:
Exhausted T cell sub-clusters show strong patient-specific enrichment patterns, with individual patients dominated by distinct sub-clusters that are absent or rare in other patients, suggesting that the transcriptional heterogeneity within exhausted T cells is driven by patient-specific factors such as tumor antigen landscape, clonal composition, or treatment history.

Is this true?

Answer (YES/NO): YES